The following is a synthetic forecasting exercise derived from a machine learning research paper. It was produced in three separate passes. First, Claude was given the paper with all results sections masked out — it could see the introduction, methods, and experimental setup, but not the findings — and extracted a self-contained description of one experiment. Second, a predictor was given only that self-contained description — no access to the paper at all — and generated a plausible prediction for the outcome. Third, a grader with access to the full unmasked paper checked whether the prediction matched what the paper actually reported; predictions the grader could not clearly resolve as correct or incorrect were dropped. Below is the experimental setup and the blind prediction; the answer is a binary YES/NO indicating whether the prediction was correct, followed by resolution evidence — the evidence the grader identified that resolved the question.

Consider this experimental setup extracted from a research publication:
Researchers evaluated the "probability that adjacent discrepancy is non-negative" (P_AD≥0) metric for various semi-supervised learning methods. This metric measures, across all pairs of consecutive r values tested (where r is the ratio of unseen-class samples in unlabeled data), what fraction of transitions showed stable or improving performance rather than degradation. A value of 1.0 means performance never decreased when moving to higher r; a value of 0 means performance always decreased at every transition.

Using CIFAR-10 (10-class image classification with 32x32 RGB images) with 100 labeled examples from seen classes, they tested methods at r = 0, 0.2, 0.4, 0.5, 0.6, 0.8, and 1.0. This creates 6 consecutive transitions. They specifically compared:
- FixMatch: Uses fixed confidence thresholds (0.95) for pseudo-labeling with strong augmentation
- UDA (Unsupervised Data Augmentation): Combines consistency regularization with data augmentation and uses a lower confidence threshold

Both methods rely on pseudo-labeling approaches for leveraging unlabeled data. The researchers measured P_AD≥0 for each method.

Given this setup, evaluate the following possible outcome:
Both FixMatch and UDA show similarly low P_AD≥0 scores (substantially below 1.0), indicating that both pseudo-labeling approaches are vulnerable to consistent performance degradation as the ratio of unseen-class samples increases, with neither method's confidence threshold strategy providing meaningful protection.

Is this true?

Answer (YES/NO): YES